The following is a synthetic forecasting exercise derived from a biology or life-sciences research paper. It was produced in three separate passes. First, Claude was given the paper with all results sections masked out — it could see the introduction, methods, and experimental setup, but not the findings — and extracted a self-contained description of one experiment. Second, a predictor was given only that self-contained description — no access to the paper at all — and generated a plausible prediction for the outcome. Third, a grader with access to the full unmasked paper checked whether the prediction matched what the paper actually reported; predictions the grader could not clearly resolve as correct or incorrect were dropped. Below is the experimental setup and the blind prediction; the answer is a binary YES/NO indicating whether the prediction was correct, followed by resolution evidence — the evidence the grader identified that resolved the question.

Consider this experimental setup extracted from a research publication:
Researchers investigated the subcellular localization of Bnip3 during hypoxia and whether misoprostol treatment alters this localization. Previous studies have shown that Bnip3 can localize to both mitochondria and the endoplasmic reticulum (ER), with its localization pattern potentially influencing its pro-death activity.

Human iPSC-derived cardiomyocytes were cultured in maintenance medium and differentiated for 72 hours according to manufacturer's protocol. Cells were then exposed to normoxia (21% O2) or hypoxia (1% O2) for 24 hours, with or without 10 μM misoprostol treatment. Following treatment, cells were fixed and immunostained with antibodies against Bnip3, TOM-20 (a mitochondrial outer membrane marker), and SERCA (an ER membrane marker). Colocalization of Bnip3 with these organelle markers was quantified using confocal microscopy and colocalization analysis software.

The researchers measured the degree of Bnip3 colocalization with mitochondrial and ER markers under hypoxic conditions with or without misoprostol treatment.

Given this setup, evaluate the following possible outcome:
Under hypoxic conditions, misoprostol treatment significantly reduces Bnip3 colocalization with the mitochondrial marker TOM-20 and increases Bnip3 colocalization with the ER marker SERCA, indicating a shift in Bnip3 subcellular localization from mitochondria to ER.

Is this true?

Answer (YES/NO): NO